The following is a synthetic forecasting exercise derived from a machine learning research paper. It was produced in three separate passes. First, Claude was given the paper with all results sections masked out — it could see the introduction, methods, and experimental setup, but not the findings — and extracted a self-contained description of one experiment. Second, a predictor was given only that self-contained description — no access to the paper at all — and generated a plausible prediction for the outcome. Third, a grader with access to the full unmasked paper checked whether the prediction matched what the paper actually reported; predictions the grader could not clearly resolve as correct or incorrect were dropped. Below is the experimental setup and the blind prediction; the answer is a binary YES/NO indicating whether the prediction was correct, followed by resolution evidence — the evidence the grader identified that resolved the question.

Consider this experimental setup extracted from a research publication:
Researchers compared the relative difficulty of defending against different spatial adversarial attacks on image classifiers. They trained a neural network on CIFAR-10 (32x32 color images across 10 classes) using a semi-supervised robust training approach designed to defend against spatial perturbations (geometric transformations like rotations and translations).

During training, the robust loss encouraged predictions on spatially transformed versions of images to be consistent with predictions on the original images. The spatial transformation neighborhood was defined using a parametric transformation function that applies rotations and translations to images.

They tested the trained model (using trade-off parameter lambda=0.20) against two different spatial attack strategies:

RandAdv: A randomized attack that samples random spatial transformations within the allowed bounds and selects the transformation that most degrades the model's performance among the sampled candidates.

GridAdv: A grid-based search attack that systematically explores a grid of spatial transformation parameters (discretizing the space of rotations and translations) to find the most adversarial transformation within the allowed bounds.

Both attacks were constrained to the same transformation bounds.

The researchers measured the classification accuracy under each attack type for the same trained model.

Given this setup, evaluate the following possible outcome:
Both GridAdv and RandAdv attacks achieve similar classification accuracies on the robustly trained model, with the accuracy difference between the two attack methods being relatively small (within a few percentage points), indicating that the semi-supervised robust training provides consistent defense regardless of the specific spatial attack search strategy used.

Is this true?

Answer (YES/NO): NO